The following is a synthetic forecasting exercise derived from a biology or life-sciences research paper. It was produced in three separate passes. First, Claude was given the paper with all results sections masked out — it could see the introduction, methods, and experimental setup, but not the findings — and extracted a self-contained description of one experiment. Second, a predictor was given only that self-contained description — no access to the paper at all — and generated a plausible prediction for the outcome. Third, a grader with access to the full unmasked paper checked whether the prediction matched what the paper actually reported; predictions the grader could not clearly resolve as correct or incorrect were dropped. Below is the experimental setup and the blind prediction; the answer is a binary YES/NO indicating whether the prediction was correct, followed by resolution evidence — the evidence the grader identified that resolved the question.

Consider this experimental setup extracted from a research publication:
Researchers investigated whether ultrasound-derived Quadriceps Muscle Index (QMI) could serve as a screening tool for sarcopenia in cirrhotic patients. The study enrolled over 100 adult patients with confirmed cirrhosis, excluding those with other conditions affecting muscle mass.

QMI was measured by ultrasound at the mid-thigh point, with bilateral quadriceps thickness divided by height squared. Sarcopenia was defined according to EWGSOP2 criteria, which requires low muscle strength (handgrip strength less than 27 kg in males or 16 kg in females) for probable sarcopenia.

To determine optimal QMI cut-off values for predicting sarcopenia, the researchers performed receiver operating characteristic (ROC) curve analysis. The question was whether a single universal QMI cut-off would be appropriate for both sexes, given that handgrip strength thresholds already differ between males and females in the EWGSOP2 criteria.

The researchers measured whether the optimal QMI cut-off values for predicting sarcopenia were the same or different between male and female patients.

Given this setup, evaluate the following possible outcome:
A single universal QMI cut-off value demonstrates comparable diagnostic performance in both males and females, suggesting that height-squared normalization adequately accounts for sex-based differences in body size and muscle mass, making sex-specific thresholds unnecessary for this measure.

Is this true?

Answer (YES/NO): NO